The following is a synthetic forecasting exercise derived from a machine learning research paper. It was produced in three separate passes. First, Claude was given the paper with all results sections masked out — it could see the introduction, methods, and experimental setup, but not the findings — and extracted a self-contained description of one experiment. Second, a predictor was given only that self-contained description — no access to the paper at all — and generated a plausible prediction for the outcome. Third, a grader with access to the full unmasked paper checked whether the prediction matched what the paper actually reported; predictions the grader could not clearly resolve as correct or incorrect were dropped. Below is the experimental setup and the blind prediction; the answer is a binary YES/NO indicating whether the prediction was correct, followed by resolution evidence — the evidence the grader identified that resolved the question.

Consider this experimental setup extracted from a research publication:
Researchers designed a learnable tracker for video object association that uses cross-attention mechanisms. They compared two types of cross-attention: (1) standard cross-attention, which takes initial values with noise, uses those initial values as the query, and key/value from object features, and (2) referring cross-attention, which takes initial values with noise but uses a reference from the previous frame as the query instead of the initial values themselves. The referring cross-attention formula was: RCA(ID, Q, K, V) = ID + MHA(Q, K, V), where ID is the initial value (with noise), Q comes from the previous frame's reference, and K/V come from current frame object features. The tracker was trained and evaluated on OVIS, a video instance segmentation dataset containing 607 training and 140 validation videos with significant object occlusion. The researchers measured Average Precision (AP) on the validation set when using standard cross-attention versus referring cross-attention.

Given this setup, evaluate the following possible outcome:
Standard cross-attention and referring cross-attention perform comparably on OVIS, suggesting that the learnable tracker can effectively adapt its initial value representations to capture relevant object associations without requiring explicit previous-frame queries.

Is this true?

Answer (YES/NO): NO